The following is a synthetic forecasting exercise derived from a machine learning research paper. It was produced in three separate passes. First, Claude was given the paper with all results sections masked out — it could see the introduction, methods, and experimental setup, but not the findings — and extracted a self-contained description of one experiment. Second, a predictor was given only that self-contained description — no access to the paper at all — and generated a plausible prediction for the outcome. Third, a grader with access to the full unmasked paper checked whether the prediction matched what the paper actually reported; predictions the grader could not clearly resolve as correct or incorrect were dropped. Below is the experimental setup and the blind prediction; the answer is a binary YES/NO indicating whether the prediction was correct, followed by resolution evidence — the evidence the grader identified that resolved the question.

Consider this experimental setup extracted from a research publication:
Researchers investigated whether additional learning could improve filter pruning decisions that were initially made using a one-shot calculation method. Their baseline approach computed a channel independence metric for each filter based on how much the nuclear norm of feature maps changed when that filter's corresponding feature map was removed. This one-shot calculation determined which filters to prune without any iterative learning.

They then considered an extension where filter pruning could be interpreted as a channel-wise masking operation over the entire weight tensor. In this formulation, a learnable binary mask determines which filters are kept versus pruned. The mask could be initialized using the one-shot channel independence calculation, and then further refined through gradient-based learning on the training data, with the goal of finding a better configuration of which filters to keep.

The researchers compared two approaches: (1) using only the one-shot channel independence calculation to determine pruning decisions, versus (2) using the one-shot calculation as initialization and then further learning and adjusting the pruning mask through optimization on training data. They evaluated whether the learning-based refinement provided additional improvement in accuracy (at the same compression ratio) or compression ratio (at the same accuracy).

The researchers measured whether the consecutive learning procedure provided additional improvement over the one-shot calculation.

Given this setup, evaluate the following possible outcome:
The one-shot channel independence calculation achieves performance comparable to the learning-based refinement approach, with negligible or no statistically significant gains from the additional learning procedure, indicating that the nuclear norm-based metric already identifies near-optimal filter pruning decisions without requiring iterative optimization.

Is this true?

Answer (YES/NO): YES